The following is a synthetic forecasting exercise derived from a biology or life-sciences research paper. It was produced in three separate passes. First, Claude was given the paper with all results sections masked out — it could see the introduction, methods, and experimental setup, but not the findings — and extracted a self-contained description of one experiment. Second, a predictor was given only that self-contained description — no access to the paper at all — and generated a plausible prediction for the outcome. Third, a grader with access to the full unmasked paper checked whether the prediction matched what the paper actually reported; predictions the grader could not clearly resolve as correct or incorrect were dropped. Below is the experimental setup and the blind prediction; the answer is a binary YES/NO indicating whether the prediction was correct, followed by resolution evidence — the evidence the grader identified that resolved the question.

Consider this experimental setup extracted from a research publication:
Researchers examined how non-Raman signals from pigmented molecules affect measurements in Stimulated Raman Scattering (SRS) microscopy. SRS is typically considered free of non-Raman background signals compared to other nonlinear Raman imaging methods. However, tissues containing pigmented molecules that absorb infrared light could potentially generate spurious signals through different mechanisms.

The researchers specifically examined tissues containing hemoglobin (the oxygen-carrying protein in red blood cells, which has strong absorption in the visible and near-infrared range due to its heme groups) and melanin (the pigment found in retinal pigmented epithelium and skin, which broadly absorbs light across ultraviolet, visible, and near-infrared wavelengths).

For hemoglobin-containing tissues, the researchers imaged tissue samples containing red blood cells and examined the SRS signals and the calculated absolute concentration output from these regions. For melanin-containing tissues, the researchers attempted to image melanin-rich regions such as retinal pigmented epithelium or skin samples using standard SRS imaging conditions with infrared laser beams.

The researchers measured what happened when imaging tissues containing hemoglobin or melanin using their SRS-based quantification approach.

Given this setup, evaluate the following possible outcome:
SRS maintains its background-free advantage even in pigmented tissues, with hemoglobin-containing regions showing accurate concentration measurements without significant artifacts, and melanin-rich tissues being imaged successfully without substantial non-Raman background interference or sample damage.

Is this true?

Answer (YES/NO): NO